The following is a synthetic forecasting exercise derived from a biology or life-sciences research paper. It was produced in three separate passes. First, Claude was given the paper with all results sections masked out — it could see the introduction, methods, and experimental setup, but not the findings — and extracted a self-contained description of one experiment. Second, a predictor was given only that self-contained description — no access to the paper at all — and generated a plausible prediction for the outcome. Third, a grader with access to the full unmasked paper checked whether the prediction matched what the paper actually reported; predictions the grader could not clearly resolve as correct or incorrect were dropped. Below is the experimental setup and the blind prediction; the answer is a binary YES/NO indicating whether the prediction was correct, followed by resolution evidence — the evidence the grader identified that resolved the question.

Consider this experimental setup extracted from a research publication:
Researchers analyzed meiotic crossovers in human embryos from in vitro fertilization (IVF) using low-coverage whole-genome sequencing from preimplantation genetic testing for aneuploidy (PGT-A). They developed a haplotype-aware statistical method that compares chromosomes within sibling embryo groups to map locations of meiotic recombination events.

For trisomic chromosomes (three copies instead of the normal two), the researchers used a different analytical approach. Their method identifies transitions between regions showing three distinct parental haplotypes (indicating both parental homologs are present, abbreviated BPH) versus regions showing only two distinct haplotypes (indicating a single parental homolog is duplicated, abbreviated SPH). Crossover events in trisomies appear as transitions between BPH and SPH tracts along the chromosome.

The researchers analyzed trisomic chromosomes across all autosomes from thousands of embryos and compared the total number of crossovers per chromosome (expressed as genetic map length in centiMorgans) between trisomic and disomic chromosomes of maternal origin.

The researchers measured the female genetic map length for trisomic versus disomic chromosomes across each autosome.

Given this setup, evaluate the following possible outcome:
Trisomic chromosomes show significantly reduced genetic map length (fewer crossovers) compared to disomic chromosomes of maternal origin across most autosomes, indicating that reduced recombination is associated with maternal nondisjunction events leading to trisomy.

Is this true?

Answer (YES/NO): YES